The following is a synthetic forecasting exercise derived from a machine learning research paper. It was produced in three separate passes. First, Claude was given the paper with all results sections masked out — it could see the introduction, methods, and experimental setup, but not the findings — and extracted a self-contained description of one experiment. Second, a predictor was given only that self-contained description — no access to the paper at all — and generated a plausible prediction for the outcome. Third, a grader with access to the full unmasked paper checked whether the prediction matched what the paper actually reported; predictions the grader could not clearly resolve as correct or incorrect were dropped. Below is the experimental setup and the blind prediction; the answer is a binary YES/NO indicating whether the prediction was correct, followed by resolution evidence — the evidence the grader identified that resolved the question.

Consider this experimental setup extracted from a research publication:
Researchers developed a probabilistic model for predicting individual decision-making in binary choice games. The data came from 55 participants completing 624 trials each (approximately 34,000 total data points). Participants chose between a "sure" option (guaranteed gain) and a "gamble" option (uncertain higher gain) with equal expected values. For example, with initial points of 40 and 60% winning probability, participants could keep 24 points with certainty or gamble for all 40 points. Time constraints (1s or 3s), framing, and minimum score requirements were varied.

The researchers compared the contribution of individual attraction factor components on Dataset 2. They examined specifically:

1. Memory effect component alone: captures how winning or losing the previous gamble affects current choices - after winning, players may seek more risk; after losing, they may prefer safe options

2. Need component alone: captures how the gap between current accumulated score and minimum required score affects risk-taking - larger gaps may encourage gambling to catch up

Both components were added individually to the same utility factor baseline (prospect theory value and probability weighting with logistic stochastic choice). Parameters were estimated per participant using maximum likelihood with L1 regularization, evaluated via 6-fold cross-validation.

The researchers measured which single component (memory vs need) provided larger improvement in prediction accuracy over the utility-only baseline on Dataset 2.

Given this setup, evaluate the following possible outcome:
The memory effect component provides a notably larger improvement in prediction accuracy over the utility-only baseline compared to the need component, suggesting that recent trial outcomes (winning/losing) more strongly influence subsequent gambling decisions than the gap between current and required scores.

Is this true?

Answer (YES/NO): NO